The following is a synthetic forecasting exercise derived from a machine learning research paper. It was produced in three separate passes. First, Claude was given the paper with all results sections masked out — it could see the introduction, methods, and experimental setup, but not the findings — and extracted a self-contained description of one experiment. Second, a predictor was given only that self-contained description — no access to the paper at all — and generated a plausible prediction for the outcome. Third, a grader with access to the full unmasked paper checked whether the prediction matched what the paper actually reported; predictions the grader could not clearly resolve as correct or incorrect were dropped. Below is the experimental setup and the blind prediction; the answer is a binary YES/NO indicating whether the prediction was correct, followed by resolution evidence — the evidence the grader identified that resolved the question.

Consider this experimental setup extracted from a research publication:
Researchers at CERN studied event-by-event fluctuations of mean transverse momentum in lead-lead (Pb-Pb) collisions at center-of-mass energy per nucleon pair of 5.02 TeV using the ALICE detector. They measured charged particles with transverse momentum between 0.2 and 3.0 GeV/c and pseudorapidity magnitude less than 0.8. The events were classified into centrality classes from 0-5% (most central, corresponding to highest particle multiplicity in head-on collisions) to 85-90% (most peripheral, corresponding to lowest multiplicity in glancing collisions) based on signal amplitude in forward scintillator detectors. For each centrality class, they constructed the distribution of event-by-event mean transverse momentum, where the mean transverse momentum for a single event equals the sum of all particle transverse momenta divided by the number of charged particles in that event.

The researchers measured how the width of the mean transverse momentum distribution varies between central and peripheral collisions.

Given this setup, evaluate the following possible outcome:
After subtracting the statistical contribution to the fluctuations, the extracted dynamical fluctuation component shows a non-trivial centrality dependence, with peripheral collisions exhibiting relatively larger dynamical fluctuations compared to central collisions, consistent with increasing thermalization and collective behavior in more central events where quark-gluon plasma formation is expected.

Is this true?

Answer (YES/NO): YES